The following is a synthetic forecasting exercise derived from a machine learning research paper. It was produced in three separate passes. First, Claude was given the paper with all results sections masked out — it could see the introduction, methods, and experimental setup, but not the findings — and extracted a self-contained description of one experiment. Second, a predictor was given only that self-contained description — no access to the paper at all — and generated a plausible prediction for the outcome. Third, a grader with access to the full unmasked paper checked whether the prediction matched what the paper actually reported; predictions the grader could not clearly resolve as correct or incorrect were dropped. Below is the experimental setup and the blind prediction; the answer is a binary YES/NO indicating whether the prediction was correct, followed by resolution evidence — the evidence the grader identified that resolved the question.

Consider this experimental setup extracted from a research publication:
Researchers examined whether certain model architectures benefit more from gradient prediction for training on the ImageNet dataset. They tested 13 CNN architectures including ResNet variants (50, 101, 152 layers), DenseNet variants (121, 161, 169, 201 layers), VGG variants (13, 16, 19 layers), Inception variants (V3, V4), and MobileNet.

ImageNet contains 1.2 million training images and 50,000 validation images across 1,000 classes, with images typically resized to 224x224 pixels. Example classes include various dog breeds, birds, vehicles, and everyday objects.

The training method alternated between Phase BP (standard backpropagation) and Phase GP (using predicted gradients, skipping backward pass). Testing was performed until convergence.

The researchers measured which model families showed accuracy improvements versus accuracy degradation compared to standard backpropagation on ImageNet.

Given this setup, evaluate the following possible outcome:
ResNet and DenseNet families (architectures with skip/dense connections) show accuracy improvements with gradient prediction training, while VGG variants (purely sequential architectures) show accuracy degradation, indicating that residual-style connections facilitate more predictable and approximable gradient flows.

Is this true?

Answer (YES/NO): NO